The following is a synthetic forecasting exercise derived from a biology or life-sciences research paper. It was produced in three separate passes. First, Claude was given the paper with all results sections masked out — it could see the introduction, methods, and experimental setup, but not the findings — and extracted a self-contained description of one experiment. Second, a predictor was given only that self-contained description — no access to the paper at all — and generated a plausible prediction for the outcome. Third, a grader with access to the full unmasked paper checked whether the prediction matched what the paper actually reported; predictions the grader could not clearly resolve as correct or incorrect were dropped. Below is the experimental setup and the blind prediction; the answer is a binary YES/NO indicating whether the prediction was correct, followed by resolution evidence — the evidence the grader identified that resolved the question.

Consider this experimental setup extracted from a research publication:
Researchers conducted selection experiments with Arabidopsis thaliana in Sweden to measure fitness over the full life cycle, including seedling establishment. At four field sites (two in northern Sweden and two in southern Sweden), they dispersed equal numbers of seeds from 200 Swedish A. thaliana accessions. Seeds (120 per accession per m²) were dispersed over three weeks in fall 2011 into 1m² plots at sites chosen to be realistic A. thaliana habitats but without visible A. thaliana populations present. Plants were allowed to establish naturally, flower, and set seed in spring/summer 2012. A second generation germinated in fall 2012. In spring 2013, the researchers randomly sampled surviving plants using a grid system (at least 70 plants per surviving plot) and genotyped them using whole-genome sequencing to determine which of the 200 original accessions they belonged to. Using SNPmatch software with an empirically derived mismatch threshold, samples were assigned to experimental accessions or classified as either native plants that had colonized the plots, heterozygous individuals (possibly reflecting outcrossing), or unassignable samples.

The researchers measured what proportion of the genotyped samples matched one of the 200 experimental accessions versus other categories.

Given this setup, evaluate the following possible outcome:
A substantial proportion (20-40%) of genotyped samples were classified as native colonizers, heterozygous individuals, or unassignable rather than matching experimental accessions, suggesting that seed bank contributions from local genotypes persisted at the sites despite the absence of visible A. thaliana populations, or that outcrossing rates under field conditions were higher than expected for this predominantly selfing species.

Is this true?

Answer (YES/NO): YES